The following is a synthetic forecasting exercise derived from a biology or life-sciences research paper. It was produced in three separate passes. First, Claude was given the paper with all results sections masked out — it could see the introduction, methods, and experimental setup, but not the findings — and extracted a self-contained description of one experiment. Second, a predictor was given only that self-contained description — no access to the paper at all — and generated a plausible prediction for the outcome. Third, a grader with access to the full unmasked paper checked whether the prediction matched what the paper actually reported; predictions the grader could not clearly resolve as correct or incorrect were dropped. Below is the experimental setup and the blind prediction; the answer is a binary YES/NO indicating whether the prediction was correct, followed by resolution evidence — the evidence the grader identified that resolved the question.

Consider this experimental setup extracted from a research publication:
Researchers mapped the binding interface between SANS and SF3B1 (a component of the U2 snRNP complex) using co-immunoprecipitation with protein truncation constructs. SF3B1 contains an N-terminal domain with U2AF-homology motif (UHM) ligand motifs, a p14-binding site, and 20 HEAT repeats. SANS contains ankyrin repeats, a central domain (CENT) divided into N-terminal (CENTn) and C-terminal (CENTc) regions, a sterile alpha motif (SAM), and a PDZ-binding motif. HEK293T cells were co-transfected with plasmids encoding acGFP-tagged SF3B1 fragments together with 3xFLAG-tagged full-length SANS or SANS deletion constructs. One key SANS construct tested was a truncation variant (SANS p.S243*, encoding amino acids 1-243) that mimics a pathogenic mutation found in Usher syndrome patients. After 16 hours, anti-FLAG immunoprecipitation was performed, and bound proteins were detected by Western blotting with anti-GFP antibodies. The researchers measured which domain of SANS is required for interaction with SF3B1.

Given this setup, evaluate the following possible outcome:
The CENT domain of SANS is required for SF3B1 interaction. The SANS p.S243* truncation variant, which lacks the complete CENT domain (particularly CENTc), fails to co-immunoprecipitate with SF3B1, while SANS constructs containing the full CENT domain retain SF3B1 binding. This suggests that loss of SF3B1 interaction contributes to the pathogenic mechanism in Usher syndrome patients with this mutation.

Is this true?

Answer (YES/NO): NO